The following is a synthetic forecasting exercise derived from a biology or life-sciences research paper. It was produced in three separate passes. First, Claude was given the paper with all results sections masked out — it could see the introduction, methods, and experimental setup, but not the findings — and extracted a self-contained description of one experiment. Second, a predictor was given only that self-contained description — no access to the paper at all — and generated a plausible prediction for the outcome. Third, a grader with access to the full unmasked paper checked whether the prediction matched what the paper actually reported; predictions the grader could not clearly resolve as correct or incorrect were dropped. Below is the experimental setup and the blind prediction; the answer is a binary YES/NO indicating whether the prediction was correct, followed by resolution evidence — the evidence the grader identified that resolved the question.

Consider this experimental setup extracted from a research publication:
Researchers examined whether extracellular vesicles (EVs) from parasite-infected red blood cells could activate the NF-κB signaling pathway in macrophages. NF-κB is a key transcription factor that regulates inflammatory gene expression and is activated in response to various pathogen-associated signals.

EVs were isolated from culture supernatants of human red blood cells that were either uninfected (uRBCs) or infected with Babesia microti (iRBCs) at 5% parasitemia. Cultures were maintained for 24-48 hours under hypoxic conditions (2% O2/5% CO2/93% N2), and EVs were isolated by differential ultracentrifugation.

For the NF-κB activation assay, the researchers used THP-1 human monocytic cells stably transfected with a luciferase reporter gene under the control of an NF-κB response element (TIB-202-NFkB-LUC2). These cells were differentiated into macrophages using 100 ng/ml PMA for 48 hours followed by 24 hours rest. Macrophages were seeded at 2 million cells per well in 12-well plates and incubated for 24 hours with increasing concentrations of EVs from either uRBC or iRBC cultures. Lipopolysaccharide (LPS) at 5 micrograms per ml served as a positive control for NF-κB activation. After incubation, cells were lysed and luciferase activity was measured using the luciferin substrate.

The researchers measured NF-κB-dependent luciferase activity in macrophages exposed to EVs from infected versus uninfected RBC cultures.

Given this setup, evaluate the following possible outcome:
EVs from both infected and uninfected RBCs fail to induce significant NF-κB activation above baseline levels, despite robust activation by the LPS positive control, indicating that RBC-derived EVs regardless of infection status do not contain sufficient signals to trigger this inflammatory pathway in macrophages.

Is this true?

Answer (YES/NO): NO